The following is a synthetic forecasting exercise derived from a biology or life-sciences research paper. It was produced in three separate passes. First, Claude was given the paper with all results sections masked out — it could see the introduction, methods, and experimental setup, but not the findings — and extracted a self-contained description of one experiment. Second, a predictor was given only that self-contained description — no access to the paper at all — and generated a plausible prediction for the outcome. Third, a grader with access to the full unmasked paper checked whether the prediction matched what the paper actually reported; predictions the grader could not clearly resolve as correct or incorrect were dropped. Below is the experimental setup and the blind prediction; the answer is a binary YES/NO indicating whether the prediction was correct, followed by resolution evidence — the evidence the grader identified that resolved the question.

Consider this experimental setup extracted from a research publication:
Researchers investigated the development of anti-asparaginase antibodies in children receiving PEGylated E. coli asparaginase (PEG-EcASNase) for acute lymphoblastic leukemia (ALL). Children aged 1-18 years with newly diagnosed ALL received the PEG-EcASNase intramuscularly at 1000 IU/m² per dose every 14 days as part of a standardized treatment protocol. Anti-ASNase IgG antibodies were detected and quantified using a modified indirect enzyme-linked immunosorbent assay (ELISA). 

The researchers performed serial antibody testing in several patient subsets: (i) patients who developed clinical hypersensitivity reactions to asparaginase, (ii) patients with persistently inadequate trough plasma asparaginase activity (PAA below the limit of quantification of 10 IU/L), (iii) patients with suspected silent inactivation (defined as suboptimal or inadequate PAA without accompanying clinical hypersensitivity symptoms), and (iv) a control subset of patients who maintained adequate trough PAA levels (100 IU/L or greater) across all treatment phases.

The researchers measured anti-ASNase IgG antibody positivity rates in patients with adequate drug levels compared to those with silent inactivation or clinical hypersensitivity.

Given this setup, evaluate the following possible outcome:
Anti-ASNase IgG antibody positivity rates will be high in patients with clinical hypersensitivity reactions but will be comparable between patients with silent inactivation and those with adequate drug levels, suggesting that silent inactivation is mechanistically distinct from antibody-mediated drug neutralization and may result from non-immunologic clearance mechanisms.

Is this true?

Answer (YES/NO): NO